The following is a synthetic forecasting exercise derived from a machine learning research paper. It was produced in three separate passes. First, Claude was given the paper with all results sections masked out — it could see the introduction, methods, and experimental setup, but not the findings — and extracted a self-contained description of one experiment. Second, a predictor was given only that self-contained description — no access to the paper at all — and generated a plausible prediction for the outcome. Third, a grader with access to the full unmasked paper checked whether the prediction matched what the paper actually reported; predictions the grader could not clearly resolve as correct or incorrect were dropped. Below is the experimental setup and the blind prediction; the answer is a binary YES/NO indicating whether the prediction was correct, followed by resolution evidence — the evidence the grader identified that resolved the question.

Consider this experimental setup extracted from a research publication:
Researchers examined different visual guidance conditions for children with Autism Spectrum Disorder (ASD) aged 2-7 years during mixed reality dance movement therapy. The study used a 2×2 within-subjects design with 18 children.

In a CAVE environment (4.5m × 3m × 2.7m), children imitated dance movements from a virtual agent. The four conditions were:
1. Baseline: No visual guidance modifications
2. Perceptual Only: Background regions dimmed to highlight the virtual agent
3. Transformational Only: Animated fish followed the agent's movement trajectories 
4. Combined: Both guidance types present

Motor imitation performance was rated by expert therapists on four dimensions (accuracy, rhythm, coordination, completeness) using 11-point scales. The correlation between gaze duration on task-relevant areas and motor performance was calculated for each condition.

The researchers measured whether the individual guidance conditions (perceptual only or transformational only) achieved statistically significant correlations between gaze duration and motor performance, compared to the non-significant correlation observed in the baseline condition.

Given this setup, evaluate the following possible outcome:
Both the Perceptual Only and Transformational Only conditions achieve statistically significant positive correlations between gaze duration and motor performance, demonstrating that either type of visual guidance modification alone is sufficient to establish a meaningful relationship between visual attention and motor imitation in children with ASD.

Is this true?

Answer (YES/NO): YES